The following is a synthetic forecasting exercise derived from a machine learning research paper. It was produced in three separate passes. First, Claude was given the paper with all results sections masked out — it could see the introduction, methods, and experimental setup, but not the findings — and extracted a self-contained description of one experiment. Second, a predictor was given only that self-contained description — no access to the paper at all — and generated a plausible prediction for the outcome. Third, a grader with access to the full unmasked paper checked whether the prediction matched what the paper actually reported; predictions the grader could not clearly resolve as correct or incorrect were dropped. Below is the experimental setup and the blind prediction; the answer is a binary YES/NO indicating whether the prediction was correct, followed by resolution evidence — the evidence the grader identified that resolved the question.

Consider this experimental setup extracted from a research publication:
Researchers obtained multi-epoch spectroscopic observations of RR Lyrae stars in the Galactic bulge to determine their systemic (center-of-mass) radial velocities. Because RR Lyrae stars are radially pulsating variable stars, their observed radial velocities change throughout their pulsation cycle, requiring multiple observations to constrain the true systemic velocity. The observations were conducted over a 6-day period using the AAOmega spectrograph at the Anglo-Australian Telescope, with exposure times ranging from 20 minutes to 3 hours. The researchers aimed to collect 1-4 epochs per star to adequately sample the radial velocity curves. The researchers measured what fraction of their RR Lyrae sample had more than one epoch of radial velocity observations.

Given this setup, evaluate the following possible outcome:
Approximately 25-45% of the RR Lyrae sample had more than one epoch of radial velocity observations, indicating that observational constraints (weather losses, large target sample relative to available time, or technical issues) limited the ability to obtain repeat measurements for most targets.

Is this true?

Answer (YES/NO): NO